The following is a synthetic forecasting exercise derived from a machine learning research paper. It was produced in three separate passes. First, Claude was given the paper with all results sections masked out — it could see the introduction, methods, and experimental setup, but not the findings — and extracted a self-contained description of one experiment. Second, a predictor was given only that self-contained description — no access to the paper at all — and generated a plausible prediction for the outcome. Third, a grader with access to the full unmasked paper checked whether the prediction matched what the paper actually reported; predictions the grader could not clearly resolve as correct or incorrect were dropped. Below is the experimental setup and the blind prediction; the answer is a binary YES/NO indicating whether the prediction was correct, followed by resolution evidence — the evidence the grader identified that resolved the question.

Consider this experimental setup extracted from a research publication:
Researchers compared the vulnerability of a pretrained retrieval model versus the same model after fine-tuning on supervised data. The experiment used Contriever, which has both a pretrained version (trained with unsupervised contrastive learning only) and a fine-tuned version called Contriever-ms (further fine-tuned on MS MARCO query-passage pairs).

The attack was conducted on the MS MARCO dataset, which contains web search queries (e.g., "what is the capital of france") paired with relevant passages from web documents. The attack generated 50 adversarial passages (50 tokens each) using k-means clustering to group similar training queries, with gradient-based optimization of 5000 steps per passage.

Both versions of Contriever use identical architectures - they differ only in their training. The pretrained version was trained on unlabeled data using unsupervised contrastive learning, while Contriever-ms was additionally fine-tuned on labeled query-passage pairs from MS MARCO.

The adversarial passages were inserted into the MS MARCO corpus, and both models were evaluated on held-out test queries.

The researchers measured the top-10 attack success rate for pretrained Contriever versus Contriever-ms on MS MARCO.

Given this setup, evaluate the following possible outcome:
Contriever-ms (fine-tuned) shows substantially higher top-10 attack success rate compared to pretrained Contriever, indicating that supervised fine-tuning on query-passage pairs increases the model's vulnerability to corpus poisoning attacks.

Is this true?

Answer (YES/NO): NO